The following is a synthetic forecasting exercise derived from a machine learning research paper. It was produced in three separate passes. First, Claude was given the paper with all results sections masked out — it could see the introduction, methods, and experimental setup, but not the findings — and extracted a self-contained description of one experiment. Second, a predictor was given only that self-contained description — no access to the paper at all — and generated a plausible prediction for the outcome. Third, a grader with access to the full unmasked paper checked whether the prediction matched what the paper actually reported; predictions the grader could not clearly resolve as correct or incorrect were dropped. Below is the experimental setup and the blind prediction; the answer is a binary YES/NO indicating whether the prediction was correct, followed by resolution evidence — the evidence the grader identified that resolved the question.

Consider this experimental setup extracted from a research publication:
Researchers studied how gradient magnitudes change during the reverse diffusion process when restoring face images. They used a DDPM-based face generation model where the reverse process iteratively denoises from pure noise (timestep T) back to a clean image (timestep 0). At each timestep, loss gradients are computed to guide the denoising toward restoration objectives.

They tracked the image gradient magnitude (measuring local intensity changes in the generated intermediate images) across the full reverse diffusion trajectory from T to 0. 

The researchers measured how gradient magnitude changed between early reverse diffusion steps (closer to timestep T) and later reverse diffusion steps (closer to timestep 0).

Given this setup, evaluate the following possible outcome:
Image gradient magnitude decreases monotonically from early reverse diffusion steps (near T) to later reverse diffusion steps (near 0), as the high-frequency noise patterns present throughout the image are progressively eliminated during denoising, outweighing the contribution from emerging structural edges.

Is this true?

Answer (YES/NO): NO